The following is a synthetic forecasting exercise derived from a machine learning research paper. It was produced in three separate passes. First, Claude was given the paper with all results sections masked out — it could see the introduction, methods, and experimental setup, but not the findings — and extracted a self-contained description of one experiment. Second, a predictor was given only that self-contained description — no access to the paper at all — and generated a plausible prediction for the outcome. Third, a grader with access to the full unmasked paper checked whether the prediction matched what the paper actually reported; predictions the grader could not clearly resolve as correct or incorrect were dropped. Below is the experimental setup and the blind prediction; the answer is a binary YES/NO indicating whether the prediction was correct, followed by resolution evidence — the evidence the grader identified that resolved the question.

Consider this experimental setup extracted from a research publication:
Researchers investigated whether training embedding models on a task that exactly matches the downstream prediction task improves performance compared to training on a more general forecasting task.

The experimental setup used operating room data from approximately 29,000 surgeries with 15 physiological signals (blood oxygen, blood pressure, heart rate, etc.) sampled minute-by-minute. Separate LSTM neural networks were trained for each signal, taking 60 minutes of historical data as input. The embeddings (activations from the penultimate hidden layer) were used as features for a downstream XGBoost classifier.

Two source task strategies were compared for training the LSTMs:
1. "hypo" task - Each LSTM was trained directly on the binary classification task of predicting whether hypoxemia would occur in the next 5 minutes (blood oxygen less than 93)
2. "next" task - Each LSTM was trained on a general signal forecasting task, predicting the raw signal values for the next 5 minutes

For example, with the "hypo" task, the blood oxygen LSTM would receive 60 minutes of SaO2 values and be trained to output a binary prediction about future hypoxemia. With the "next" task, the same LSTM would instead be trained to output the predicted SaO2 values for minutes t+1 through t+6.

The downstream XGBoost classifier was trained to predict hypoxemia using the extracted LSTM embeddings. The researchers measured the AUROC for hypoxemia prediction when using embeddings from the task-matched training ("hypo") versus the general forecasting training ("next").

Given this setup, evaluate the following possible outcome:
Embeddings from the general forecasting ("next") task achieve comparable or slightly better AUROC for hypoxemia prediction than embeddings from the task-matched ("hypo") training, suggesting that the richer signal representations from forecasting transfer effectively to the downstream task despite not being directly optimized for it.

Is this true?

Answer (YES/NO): YES